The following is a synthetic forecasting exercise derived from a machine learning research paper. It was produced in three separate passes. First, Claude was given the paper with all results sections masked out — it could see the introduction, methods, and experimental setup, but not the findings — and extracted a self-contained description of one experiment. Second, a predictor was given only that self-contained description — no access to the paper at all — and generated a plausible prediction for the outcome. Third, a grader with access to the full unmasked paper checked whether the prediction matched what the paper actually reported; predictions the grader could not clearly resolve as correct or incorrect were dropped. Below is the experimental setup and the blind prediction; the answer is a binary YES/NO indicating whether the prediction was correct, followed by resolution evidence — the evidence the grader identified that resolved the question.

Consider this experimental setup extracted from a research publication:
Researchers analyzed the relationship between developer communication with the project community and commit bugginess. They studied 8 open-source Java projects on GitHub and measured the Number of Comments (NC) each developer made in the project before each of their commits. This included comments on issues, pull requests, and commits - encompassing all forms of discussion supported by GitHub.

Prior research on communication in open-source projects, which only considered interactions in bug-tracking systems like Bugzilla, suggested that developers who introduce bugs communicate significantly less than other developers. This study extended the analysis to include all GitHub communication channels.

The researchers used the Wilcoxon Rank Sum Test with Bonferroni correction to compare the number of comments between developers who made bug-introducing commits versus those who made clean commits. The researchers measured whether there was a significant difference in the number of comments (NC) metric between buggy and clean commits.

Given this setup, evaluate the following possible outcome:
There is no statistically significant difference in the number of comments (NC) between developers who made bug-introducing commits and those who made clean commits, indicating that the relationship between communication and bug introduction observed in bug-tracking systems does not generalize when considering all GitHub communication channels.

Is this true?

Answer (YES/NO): NO